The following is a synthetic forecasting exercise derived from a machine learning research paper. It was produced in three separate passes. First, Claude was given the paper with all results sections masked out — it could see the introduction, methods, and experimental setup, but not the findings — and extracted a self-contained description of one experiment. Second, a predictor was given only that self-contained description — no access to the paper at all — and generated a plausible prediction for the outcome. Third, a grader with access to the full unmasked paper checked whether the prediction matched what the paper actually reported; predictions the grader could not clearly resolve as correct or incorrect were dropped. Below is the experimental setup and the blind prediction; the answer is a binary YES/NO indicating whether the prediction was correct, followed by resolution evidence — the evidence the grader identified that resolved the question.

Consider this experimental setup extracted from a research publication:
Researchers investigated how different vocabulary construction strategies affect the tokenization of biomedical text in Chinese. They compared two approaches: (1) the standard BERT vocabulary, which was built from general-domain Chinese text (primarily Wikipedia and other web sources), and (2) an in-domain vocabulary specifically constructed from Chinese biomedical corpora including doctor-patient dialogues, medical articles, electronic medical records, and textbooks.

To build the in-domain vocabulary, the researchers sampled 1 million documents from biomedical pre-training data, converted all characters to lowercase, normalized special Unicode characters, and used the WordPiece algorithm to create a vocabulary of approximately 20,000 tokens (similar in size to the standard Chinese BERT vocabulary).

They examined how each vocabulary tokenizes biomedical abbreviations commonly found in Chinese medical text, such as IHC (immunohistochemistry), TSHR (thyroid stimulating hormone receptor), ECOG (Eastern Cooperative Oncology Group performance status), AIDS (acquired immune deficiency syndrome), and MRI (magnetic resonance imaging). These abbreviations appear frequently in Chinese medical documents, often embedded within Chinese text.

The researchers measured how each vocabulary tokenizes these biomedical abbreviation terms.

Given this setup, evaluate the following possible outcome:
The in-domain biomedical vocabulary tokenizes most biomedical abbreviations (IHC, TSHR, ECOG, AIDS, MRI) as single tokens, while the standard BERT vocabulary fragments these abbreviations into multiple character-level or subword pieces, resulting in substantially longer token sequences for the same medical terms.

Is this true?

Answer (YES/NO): YES